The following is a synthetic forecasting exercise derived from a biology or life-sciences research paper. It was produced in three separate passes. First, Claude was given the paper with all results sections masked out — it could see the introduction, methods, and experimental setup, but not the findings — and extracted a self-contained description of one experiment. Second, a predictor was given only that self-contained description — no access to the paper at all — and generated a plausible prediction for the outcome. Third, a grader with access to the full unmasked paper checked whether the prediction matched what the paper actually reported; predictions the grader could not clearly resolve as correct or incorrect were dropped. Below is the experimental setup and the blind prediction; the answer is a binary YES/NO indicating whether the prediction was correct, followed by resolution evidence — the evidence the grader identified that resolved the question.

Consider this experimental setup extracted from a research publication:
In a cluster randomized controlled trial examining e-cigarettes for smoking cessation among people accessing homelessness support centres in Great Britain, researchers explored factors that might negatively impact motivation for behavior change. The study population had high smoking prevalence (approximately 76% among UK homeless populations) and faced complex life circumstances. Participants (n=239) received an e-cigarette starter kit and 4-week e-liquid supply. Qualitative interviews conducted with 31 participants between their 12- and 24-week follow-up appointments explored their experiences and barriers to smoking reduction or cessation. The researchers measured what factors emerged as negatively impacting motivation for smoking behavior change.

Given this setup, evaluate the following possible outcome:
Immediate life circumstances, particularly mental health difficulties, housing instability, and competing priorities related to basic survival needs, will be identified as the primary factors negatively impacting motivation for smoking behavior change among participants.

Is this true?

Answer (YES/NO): NO